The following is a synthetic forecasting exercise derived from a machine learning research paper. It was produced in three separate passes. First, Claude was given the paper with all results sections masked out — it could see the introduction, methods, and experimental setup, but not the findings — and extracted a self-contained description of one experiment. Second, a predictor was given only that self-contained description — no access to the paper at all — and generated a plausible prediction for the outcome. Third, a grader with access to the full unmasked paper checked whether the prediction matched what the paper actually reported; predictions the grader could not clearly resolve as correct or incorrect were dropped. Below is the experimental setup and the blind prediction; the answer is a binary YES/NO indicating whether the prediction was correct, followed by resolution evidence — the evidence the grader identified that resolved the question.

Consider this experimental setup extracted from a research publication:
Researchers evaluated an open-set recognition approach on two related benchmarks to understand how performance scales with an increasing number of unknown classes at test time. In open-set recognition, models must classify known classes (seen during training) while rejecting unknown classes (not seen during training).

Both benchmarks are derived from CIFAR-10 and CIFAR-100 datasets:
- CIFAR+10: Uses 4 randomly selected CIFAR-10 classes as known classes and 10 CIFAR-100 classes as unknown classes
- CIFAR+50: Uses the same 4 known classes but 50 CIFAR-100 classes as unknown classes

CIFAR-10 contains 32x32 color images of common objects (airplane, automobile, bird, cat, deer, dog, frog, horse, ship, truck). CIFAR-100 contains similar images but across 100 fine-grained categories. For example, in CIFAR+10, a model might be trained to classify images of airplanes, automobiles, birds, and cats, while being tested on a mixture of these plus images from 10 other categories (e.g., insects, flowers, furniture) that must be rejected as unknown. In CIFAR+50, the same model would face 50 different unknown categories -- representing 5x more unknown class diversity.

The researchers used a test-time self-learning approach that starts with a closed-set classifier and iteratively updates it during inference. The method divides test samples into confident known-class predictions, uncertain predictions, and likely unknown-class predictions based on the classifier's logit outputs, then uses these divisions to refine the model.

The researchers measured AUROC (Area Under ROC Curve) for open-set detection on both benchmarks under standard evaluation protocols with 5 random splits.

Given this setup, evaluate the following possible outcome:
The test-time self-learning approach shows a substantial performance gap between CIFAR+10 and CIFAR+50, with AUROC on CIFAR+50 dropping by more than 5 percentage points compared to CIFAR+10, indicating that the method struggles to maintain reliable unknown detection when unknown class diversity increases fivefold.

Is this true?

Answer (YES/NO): NO